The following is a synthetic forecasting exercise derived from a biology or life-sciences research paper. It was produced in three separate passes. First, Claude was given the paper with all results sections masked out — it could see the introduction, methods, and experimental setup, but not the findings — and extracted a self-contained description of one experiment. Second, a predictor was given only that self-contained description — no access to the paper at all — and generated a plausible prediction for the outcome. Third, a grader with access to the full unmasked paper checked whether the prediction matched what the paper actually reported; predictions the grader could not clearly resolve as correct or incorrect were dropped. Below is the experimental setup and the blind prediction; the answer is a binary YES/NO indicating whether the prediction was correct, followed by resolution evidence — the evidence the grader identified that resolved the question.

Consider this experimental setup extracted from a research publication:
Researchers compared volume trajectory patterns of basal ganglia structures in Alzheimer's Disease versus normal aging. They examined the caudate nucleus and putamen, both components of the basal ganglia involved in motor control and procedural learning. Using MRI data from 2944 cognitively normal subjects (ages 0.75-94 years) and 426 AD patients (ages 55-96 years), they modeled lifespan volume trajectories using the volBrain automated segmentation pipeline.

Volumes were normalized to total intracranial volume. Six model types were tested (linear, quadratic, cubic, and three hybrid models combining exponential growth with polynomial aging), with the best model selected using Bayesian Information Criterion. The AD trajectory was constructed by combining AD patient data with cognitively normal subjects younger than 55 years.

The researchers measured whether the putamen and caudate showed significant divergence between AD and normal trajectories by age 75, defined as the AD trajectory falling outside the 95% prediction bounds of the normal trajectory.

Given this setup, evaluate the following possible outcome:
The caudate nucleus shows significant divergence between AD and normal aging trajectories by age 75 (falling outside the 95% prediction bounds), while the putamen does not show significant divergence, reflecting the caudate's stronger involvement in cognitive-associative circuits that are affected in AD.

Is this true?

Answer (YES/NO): YES